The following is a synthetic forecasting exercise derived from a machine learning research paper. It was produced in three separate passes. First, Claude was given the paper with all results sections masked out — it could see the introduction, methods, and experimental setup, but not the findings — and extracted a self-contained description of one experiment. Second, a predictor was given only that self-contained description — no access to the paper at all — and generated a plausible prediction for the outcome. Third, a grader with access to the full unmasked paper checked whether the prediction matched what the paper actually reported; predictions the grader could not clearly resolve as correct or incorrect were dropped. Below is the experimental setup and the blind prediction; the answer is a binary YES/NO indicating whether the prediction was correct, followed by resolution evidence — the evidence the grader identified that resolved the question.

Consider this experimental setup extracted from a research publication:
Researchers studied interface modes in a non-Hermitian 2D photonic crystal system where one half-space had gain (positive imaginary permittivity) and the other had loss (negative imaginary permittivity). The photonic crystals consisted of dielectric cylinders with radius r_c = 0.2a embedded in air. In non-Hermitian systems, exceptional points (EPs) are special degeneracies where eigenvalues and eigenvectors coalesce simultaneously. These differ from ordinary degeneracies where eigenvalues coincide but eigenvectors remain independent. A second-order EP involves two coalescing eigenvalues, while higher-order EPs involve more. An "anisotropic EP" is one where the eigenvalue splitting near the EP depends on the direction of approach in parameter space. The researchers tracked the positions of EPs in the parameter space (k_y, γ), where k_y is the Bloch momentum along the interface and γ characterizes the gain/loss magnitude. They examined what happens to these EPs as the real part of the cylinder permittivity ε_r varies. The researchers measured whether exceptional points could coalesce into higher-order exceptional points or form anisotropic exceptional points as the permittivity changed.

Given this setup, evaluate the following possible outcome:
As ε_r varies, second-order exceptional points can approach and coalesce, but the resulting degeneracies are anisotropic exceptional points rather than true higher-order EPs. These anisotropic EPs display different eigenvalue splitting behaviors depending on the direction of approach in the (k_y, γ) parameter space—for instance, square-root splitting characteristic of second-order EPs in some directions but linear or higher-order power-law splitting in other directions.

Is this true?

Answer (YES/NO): NO